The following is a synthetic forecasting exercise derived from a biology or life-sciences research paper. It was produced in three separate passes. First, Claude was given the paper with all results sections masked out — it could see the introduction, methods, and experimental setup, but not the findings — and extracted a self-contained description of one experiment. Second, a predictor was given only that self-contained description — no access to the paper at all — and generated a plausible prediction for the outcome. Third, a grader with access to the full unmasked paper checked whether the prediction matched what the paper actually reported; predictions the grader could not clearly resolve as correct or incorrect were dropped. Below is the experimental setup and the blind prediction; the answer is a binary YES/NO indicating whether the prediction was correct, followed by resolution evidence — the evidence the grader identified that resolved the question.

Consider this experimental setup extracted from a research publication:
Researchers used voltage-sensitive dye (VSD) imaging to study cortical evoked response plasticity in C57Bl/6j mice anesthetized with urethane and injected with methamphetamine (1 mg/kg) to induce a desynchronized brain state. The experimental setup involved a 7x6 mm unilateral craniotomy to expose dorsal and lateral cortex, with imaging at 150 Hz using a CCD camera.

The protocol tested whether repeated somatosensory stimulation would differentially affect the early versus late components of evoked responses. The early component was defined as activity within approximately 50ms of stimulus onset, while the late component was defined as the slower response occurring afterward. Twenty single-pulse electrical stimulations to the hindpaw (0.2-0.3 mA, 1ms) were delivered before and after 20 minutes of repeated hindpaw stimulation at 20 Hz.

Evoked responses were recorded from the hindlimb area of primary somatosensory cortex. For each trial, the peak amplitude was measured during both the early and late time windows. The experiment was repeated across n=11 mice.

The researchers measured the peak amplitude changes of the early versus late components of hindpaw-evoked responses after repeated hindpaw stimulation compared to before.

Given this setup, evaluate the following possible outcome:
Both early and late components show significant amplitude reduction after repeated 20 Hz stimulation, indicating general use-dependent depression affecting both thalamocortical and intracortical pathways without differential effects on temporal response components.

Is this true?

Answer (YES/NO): NO